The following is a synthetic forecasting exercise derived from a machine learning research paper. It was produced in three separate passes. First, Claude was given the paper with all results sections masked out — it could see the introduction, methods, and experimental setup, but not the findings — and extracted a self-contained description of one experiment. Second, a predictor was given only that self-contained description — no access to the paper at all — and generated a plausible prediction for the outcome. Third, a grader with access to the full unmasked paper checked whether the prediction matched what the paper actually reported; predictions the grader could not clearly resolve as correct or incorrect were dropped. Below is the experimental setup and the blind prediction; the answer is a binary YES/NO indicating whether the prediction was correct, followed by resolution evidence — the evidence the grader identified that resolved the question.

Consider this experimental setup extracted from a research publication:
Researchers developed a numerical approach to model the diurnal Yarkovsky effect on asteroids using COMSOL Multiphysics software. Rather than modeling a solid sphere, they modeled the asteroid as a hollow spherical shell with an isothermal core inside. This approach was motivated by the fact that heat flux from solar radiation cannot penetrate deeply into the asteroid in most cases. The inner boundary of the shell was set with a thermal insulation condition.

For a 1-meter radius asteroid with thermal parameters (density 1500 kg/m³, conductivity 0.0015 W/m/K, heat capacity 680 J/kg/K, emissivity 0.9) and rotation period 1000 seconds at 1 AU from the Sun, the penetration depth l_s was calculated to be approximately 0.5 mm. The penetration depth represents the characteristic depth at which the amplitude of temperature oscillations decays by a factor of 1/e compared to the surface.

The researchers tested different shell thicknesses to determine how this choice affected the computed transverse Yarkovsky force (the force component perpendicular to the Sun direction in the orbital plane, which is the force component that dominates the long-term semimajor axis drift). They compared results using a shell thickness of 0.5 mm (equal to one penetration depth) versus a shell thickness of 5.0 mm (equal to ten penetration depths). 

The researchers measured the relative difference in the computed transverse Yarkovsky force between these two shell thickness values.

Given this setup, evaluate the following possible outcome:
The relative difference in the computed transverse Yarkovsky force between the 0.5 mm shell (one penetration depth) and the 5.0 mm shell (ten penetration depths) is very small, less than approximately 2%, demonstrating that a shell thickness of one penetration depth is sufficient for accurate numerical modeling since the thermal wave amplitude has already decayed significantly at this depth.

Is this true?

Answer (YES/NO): NO